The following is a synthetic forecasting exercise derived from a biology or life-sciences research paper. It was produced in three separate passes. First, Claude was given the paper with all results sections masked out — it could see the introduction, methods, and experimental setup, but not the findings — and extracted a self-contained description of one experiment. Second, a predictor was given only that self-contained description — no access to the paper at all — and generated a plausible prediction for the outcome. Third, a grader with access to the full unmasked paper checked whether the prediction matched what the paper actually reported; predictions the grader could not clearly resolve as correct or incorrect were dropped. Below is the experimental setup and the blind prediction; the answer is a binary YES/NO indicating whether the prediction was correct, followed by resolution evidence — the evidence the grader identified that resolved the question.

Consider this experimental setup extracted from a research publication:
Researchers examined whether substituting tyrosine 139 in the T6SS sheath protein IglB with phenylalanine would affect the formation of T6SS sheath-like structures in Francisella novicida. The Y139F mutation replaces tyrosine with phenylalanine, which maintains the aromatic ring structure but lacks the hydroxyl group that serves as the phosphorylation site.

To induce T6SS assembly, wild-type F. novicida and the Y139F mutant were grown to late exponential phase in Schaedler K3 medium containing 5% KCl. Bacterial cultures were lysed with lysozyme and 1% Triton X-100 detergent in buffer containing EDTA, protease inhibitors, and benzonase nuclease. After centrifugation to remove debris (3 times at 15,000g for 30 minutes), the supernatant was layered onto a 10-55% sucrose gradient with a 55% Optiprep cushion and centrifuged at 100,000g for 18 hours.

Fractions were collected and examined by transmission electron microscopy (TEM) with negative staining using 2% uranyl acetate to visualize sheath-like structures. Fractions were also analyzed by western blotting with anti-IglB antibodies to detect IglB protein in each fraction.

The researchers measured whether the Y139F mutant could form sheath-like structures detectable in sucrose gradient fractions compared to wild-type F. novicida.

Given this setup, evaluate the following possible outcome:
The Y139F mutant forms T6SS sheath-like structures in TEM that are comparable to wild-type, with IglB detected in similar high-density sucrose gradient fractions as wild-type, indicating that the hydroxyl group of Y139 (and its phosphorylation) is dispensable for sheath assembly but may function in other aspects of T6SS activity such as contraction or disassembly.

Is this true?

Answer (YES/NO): NO